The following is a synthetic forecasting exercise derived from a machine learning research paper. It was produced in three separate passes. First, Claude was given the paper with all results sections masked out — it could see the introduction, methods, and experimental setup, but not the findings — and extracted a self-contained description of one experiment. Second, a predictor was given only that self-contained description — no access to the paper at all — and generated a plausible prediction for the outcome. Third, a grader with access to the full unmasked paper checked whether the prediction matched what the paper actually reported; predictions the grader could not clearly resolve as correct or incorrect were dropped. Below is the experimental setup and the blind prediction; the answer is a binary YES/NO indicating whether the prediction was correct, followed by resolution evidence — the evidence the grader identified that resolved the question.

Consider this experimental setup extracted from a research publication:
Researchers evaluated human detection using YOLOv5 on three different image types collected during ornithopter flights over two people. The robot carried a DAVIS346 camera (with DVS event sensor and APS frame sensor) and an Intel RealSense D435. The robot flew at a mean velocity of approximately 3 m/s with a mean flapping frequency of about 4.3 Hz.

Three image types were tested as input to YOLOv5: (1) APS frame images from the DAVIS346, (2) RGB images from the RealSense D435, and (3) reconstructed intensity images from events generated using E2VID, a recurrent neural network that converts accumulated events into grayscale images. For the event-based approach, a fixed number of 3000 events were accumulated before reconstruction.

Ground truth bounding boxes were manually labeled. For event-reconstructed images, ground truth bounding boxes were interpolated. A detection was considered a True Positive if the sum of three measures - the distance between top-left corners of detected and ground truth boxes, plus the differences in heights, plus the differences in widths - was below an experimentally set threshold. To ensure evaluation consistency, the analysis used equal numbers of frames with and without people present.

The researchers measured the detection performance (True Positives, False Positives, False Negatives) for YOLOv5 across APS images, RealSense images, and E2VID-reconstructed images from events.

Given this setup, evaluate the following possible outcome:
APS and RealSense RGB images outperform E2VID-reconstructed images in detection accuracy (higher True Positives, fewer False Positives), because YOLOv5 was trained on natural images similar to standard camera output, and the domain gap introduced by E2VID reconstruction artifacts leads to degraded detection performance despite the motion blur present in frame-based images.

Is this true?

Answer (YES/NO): NO